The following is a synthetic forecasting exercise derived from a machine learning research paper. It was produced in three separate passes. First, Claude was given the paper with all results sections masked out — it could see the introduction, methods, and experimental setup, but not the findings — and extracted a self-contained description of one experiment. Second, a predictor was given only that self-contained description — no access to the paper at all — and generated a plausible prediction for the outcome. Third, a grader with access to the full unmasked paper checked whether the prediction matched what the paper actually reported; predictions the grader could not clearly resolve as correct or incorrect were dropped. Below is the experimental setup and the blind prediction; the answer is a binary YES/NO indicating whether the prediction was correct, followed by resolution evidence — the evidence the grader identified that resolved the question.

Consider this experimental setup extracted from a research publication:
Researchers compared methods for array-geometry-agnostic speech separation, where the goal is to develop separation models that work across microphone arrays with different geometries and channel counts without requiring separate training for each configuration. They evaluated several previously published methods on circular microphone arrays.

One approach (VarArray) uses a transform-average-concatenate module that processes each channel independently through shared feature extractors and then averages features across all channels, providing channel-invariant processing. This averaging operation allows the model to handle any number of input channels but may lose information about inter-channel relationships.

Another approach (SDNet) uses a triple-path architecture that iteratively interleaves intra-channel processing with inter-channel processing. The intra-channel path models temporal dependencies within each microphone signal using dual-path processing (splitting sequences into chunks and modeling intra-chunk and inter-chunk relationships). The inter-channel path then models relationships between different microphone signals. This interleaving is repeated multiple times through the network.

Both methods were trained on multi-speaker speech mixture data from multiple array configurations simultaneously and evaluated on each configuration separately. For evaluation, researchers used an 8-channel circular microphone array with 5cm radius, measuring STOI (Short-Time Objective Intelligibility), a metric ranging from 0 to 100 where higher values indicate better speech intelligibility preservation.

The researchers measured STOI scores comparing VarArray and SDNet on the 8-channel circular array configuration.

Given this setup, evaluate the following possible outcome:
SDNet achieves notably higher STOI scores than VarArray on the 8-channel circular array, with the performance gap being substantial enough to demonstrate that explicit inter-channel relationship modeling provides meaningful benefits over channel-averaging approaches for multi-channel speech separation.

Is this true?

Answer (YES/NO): YES